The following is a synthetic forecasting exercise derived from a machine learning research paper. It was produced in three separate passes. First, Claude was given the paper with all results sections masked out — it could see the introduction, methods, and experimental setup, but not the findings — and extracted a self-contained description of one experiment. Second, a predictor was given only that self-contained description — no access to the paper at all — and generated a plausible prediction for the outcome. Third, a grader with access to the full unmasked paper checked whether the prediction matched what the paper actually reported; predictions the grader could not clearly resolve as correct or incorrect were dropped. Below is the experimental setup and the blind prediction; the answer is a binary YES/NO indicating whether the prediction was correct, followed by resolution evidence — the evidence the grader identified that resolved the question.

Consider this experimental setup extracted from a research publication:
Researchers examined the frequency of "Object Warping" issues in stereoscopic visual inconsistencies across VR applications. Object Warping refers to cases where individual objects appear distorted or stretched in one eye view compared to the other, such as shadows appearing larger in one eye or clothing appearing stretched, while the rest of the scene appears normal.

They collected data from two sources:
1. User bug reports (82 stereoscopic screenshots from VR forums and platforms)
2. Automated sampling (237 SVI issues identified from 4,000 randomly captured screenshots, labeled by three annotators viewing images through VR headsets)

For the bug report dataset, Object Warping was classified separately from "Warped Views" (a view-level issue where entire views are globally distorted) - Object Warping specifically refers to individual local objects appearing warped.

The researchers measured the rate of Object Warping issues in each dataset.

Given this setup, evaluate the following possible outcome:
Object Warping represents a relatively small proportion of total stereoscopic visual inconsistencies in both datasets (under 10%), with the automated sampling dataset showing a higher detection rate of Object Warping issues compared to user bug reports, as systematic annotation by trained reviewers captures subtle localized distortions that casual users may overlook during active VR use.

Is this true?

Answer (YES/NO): YES